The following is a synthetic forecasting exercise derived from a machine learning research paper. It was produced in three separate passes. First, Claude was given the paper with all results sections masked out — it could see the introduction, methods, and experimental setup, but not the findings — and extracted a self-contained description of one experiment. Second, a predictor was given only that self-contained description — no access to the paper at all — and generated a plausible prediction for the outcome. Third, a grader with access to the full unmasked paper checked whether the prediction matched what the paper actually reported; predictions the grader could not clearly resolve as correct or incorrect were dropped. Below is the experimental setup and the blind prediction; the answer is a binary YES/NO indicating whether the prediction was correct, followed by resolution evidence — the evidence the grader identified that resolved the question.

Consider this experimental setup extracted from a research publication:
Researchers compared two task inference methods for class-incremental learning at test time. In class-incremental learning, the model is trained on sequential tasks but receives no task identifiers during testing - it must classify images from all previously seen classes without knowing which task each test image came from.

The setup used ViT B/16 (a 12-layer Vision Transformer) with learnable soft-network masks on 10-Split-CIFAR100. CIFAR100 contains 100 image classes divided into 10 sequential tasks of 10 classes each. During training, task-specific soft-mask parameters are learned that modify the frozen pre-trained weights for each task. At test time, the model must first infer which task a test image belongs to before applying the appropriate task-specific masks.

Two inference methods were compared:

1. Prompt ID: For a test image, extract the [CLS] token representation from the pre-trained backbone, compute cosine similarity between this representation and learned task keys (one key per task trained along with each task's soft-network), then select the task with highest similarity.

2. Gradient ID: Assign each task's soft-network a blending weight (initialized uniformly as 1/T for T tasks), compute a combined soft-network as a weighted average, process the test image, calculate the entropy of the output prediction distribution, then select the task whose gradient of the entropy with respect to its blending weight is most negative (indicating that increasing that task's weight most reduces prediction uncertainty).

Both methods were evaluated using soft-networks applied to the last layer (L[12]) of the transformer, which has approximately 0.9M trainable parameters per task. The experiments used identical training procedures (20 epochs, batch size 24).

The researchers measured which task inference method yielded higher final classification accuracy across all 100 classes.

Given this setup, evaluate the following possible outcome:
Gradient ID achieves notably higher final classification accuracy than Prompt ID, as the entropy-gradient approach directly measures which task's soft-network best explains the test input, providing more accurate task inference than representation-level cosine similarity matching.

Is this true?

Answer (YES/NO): YES